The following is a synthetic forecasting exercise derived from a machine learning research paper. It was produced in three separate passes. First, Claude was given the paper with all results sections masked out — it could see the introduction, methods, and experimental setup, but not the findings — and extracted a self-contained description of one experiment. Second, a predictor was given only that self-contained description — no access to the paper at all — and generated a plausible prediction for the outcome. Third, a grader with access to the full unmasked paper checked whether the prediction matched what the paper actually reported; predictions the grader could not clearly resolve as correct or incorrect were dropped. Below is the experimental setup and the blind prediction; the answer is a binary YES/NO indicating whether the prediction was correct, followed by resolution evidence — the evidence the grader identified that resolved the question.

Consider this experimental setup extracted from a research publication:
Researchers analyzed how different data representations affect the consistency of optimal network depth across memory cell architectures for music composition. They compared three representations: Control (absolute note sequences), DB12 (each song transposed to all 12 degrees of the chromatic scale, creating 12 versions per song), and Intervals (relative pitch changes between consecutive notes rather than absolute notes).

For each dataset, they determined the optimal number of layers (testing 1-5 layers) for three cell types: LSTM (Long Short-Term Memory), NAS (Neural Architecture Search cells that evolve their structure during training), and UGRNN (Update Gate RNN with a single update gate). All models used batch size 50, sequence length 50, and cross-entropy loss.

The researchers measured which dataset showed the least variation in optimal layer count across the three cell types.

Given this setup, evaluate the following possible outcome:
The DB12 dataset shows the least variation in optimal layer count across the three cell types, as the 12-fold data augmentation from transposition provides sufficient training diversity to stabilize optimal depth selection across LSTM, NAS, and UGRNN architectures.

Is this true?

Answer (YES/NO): NO